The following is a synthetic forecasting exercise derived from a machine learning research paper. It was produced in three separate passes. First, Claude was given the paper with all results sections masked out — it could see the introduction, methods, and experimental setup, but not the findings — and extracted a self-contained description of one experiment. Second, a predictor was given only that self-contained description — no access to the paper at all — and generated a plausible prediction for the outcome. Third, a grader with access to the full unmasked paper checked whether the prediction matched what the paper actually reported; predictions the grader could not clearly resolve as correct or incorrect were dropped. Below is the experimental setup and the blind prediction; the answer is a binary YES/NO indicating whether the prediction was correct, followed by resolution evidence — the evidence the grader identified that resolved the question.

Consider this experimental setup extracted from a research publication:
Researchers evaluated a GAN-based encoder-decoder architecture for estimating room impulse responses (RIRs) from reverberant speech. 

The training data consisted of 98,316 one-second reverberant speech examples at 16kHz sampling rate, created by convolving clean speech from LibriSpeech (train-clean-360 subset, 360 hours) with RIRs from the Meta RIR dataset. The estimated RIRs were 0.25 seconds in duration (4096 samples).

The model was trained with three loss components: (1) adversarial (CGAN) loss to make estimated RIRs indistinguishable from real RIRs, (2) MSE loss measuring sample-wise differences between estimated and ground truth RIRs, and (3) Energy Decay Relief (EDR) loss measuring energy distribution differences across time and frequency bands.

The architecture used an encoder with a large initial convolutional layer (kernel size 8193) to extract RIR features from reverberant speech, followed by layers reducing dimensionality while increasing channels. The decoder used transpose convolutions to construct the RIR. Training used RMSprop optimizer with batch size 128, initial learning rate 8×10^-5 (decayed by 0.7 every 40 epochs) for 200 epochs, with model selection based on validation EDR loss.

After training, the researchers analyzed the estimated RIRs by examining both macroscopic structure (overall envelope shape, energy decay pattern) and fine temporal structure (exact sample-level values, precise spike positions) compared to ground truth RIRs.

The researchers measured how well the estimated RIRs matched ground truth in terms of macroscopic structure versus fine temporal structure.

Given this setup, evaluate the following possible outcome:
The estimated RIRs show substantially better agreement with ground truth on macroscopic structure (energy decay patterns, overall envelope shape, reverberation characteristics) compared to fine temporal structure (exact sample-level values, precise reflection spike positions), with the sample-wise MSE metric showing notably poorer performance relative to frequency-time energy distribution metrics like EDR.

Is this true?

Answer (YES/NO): YES